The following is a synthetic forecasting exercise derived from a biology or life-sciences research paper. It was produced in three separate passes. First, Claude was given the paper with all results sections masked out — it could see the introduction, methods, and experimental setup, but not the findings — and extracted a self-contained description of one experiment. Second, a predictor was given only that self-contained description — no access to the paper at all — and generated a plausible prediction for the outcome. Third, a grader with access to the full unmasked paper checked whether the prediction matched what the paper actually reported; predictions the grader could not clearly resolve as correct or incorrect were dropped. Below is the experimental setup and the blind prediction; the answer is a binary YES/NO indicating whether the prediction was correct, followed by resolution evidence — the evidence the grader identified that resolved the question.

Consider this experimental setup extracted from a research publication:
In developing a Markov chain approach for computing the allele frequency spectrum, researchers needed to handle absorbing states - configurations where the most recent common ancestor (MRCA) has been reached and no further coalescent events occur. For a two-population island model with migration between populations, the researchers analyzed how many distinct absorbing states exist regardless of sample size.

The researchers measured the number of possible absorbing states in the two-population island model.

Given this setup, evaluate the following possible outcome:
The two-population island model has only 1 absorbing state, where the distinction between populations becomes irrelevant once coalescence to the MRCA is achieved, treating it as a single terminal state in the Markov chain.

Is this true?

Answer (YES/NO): NO